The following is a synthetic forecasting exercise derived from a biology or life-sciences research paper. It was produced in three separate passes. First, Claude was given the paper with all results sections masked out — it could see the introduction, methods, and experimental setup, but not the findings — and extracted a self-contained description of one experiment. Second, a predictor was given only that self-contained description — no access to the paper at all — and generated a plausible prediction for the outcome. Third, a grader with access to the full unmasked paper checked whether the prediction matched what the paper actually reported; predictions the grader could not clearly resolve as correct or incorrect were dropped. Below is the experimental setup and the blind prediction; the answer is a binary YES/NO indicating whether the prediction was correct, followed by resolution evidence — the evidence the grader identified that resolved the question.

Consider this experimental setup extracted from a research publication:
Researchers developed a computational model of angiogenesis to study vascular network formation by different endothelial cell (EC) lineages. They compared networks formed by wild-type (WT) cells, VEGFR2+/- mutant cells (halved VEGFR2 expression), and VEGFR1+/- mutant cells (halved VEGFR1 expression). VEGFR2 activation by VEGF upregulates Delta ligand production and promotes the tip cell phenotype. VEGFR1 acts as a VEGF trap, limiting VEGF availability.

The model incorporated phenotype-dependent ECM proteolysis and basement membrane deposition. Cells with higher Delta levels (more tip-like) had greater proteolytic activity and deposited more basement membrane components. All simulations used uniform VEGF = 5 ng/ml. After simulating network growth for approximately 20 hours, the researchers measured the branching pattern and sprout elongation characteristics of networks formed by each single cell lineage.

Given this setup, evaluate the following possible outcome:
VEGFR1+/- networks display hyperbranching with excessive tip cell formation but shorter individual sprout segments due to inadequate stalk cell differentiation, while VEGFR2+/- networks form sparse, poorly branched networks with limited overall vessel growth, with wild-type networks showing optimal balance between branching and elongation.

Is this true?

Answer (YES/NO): NO